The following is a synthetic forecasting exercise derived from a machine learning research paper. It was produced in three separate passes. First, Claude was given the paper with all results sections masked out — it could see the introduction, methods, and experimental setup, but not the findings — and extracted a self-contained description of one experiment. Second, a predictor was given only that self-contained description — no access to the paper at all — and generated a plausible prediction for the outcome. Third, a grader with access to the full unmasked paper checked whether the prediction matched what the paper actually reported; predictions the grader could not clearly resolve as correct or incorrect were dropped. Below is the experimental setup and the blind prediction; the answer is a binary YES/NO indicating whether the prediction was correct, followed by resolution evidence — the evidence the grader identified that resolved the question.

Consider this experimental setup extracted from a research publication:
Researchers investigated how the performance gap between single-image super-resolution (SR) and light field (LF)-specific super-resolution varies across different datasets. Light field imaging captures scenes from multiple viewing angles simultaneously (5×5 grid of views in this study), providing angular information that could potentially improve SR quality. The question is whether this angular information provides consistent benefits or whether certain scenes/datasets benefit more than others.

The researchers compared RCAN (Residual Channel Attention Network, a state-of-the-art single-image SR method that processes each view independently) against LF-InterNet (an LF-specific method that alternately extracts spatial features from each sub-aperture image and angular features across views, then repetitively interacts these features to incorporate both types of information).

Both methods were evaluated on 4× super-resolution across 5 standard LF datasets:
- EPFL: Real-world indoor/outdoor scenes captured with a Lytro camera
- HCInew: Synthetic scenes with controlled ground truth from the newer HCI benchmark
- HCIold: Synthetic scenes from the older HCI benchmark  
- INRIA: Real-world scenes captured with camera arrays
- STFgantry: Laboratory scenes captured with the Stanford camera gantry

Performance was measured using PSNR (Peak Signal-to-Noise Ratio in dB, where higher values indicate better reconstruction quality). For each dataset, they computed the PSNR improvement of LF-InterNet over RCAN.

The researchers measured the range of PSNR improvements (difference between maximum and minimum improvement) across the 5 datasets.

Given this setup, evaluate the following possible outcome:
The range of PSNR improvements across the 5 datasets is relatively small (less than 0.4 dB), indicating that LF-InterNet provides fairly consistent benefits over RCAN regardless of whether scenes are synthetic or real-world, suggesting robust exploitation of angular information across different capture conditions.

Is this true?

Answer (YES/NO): NO